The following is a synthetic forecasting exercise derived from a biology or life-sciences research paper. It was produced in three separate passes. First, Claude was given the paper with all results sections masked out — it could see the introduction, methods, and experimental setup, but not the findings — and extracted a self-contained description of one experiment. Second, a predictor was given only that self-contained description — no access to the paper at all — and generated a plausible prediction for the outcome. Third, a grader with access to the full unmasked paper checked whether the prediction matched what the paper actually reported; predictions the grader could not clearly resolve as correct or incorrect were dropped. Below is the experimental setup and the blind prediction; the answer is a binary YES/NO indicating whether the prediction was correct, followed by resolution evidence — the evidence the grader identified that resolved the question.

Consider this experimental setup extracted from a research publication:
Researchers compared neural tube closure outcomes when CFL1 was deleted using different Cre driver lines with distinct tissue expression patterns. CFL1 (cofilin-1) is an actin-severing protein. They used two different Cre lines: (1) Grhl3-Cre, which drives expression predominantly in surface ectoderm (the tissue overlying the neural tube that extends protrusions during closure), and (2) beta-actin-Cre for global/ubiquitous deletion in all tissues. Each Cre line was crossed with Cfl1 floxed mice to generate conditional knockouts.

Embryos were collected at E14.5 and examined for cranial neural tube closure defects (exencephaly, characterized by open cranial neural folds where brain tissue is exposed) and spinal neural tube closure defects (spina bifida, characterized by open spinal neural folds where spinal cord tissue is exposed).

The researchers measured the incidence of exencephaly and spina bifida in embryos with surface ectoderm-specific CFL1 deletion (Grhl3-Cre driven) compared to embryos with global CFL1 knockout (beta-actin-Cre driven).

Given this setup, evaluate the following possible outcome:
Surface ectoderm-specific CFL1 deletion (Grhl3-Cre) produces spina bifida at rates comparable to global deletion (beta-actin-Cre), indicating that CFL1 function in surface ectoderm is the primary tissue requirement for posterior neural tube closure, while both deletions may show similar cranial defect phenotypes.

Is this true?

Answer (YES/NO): NO